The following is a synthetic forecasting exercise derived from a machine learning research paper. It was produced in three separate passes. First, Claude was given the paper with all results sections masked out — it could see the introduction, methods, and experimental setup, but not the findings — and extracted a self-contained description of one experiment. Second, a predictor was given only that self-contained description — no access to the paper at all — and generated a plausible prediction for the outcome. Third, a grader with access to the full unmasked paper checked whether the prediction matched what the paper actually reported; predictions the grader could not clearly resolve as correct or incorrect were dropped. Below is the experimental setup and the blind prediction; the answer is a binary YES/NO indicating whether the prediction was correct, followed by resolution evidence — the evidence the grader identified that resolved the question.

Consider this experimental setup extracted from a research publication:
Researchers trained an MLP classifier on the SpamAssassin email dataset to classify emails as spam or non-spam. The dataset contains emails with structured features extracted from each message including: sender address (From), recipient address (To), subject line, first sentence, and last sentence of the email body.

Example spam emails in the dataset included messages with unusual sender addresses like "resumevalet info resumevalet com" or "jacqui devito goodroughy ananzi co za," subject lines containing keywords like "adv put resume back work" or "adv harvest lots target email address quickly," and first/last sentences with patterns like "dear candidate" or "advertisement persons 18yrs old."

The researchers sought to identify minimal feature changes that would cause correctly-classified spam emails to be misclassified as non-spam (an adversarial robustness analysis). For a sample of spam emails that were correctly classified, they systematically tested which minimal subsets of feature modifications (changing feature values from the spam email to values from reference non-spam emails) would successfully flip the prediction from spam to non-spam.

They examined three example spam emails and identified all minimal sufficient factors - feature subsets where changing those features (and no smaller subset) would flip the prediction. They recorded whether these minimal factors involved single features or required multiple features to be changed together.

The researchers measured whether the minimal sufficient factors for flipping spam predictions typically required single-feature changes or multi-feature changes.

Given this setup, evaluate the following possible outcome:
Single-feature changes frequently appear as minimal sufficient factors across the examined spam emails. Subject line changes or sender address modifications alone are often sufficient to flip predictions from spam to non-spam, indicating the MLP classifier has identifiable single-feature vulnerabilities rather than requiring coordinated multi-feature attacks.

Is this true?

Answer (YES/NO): NO